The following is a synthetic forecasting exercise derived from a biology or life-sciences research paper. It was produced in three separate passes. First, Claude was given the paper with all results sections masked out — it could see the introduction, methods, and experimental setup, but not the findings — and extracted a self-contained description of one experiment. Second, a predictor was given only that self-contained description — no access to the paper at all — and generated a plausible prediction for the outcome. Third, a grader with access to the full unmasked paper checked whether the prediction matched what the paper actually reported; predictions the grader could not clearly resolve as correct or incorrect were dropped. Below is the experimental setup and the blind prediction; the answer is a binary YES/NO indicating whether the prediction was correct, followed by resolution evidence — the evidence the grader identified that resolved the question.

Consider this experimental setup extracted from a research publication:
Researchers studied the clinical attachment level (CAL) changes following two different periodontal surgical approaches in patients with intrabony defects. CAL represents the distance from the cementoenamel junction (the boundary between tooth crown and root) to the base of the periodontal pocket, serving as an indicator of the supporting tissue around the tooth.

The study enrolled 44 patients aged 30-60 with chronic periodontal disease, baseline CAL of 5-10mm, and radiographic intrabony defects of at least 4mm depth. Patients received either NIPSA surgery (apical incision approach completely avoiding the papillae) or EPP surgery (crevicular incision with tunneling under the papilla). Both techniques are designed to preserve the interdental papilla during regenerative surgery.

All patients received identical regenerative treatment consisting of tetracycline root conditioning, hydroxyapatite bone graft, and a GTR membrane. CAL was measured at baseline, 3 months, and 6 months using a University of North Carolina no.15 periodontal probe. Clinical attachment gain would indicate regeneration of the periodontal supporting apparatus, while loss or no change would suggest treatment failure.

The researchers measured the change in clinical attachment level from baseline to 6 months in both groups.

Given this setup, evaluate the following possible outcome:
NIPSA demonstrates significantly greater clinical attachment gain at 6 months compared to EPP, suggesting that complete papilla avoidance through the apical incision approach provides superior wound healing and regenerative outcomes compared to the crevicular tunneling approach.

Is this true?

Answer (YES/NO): YES